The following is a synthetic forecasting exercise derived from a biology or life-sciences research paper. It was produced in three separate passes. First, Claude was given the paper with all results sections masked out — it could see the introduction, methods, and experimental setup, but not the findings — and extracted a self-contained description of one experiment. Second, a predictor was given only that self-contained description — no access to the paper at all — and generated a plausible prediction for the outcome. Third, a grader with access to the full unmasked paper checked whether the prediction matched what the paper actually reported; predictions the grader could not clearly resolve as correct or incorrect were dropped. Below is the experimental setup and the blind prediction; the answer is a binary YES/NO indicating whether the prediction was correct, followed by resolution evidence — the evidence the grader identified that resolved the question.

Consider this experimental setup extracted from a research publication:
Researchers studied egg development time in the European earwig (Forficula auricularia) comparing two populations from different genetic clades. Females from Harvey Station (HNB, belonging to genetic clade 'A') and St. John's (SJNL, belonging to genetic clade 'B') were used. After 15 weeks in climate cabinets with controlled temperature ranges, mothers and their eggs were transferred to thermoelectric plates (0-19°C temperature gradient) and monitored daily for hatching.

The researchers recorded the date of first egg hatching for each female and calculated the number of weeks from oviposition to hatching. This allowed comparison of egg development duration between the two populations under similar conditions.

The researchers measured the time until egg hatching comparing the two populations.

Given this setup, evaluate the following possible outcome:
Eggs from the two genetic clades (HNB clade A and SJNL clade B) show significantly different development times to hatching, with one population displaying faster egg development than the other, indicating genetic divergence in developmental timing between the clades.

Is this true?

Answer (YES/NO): YES